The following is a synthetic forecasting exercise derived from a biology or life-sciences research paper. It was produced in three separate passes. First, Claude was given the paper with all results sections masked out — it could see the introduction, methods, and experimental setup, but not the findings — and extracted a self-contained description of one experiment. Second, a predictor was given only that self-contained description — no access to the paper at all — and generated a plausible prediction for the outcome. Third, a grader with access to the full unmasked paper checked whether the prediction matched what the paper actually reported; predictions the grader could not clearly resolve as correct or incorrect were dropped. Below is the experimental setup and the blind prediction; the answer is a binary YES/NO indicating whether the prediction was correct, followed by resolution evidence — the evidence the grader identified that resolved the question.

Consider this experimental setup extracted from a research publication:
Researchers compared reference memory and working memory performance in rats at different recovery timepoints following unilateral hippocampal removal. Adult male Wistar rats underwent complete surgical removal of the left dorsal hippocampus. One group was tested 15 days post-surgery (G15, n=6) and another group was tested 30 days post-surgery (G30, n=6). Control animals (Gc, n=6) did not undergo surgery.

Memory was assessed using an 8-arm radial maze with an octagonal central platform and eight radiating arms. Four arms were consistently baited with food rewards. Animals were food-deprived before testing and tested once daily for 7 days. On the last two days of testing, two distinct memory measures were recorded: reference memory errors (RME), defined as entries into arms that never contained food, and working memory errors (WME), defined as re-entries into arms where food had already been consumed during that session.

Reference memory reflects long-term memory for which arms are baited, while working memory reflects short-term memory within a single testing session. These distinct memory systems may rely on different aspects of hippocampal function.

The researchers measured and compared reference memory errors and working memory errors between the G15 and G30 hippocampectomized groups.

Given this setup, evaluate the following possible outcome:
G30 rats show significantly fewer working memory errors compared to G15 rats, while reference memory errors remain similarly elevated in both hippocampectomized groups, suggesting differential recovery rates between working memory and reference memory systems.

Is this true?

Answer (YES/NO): NO